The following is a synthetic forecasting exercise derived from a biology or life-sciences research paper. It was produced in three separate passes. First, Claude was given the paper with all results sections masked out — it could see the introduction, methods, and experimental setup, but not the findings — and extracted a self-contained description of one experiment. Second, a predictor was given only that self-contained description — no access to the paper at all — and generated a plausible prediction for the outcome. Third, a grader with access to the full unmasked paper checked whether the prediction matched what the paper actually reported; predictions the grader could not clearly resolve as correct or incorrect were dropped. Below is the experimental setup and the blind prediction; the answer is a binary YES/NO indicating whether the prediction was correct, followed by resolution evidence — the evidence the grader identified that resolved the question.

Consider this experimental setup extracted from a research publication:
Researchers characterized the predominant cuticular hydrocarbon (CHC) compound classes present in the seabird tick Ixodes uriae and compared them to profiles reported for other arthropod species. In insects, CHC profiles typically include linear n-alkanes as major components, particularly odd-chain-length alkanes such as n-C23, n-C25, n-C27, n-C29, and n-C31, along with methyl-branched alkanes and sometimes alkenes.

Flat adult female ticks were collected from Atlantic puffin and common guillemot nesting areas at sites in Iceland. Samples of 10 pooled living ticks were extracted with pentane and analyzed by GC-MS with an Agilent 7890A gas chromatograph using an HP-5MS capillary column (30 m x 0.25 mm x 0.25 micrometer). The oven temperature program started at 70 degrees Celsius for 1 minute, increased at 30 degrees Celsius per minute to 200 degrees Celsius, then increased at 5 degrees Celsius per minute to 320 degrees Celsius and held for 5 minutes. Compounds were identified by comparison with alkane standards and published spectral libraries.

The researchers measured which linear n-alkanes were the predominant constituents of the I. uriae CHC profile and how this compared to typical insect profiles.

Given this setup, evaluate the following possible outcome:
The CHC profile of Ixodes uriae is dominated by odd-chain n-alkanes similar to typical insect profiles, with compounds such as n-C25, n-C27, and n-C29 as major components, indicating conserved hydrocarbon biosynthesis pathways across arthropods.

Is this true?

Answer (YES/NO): YES